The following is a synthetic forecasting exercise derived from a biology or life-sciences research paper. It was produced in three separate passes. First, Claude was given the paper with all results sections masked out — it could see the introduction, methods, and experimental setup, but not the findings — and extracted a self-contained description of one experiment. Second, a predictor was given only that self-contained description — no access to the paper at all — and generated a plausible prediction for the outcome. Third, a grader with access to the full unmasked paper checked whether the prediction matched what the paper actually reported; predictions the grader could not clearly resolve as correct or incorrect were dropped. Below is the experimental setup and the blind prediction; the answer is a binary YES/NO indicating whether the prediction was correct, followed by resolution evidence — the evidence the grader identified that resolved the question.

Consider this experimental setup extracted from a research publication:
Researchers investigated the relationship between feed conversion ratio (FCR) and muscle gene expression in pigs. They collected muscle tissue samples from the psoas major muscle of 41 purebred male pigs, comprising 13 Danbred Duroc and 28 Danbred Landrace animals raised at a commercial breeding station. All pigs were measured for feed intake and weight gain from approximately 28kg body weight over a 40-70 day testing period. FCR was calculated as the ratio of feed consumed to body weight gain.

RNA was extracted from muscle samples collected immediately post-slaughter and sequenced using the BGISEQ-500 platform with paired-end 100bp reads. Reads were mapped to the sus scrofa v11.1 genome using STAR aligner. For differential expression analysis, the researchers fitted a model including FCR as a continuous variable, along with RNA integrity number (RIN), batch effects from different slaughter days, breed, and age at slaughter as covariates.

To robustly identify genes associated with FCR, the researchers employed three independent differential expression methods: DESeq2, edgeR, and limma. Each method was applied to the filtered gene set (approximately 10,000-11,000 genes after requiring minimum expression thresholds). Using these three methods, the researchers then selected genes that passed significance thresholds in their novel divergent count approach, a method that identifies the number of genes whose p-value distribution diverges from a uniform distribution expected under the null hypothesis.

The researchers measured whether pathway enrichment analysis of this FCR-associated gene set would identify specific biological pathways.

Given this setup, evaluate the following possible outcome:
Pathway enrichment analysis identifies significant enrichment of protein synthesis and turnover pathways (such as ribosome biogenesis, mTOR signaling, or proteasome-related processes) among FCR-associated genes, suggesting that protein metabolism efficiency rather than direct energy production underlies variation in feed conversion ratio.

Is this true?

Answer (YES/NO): NO